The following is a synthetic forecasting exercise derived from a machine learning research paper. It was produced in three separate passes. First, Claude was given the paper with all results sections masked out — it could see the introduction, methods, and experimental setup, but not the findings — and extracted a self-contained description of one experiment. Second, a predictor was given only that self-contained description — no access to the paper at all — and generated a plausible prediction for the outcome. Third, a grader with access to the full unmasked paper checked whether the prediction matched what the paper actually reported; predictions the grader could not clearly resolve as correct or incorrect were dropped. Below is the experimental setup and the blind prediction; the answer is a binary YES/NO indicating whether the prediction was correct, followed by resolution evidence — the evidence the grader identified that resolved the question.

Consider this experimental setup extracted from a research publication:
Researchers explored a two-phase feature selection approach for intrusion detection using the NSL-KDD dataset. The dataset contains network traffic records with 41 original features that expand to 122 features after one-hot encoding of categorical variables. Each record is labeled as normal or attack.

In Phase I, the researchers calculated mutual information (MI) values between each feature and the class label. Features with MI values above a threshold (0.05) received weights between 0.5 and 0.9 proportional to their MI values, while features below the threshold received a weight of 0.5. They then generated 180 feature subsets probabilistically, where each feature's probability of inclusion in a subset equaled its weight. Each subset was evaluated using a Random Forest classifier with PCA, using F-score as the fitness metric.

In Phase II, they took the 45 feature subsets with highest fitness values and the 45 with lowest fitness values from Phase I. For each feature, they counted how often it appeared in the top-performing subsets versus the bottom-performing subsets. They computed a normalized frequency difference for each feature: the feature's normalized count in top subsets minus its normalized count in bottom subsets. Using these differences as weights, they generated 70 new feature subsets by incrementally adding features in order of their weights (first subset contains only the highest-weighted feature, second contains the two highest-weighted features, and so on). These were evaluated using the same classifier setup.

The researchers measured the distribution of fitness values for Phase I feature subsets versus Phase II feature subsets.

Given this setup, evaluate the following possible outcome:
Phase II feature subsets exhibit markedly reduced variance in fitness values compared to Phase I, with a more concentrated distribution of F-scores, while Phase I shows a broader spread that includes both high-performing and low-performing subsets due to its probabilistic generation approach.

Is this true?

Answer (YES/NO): YES